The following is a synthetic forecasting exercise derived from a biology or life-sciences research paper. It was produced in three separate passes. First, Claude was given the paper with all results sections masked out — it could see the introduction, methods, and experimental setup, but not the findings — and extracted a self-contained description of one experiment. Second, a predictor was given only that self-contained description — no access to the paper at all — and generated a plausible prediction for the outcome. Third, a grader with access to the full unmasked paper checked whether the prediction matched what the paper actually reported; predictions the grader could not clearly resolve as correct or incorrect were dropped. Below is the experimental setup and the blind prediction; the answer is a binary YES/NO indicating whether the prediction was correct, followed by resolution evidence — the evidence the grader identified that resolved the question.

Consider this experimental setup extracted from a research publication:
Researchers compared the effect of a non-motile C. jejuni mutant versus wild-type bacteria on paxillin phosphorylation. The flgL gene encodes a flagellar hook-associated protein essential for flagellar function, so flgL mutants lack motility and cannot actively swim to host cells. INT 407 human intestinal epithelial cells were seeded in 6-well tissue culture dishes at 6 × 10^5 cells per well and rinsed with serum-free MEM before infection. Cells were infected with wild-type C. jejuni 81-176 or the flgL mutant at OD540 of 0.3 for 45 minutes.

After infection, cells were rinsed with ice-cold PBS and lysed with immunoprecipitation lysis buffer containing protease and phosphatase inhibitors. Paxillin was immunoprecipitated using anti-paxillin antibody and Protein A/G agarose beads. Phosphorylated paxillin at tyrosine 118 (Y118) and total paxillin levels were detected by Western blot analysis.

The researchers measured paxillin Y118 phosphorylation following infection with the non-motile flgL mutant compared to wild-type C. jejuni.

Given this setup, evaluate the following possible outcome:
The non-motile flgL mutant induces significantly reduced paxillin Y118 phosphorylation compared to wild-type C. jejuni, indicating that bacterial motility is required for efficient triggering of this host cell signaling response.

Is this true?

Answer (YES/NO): YES